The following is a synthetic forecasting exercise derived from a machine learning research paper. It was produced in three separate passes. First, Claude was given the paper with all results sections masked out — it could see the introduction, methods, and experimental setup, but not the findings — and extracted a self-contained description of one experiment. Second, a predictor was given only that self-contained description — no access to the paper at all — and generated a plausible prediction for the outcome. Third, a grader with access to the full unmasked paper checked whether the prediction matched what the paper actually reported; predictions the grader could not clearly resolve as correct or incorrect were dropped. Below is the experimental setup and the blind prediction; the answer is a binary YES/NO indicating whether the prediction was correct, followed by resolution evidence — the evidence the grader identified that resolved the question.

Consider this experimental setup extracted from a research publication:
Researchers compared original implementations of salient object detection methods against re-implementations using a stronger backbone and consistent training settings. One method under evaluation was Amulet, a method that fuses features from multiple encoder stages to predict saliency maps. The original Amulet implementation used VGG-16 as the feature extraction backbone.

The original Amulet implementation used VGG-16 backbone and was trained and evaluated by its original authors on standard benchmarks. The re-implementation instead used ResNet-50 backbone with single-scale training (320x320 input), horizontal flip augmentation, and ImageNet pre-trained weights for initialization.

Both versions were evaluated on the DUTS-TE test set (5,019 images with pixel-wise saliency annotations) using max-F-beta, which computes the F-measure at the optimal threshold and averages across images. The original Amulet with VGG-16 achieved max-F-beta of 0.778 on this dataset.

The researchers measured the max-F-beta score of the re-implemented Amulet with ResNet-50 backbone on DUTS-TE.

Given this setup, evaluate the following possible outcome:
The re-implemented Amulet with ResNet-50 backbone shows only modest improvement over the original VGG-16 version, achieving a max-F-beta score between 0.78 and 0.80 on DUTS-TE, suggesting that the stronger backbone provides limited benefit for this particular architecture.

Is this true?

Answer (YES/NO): NO